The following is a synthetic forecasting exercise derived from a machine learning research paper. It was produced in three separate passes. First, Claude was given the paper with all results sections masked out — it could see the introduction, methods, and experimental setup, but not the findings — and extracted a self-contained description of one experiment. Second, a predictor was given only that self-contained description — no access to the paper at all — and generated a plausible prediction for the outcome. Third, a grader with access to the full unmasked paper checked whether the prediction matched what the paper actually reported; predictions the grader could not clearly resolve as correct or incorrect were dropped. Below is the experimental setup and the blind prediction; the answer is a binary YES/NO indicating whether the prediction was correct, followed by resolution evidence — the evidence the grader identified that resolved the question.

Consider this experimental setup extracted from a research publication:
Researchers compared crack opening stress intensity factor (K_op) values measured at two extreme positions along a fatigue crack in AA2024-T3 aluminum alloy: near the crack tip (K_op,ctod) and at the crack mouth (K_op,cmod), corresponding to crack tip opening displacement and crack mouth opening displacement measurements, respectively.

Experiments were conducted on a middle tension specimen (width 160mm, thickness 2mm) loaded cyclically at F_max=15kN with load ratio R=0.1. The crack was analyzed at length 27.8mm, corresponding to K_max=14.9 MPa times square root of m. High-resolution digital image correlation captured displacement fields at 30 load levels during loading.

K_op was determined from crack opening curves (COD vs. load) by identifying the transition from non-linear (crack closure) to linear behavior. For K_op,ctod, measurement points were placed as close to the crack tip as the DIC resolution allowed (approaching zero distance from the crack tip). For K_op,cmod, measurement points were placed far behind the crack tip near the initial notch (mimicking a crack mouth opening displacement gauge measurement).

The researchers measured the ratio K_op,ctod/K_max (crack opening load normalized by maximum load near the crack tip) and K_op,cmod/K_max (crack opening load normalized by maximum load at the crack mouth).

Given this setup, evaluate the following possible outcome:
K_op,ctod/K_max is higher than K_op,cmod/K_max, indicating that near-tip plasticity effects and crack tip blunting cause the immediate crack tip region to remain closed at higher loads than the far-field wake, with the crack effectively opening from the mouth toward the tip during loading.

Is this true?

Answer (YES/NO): YES